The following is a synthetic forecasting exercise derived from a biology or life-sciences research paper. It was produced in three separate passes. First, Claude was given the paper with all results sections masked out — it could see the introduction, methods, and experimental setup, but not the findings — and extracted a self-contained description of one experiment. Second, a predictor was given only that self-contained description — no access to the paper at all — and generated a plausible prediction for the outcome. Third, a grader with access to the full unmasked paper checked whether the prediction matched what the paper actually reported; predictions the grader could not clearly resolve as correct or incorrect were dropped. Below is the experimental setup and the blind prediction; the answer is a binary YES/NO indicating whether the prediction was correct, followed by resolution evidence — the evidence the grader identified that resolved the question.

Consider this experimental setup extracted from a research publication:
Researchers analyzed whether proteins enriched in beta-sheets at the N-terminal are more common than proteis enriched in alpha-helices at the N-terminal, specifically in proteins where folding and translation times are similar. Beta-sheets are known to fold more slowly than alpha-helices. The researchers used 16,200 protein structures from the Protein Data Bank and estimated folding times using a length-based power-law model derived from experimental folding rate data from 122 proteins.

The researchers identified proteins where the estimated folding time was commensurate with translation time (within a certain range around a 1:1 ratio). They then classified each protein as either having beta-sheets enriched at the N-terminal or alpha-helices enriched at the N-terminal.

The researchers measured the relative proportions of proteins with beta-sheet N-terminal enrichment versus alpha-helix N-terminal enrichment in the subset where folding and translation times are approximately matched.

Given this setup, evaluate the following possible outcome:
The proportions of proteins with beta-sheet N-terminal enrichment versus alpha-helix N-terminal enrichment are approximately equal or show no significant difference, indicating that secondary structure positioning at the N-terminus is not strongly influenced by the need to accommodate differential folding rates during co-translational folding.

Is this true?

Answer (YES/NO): NO